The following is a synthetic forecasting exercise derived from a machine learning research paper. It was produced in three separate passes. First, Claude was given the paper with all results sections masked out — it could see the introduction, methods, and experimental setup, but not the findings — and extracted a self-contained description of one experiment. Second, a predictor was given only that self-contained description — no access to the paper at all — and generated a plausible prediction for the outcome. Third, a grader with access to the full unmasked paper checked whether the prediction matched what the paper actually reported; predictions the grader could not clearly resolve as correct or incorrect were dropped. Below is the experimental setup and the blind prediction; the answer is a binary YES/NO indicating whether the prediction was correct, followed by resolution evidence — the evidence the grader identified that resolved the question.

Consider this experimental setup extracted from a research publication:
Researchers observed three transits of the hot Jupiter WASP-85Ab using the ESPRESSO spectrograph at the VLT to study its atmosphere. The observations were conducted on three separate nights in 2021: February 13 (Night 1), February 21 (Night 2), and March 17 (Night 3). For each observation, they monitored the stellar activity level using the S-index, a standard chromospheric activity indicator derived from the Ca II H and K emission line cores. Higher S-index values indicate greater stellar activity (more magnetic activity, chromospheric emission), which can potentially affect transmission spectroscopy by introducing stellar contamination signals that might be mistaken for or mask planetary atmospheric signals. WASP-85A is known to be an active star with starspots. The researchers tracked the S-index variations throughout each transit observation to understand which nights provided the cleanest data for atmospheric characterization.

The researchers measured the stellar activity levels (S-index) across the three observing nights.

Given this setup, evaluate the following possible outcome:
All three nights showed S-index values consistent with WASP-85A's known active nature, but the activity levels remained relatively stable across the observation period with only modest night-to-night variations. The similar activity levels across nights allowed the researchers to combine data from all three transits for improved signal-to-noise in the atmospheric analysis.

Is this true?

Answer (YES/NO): NO